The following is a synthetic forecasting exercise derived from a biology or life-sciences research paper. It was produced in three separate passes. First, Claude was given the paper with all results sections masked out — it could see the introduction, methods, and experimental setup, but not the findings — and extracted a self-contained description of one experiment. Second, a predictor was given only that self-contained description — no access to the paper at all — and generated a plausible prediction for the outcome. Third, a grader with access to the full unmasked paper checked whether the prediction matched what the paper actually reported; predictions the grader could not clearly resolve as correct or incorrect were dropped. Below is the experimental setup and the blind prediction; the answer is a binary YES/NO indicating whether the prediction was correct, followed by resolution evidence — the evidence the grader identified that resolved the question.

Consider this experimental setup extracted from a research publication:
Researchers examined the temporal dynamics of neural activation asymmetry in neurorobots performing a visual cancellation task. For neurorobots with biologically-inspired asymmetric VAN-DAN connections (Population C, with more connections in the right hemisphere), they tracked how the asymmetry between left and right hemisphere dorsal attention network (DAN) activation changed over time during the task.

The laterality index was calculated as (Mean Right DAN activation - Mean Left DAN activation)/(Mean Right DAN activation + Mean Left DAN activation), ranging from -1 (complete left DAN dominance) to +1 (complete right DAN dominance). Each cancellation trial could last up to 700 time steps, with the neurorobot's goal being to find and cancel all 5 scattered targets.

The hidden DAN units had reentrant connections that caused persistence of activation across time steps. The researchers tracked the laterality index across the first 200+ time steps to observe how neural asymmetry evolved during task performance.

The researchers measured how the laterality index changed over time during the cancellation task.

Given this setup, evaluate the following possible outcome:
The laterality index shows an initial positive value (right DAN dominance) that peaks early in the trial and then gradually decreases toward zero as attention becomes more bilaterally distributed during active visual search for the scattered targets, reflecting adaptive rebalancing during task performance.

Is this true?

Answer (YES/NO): YES